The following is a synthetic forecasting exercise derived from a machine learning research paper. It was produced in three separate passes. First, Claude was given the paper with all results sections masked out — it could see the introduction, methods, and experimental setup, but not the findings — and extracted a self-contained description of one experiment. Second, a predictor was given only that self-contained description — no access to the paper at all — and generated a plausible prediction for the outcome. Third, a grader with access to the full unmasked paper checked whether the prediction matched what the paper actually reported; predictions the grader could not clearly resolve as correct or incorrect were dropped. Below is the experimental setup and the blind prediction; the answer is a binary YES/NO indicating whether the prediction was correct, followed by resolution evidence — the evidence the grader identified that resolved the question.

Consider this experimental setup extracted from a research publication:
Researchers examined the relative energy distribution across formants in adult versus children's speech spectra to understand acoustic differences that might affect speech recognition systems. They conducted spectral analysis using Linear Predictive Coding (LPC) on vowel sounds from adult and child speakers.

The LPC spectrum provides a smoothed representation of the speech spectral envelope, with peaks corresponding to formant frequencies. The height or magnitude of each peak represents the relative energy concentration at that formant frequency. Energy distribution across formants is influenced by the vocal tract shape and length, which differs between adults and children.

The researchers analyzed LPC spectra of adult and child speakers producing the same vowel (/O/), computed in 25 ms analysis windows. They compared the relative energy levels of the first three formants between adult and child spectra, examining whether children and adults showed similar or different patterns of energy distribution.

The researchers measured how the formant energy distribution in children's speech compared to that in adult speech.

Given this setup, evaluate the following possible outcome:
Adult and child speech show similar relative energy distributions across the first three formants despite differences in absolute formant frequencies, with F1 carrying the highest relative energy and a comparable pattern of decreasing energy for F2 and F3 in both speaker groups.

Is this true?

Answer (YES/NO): NO